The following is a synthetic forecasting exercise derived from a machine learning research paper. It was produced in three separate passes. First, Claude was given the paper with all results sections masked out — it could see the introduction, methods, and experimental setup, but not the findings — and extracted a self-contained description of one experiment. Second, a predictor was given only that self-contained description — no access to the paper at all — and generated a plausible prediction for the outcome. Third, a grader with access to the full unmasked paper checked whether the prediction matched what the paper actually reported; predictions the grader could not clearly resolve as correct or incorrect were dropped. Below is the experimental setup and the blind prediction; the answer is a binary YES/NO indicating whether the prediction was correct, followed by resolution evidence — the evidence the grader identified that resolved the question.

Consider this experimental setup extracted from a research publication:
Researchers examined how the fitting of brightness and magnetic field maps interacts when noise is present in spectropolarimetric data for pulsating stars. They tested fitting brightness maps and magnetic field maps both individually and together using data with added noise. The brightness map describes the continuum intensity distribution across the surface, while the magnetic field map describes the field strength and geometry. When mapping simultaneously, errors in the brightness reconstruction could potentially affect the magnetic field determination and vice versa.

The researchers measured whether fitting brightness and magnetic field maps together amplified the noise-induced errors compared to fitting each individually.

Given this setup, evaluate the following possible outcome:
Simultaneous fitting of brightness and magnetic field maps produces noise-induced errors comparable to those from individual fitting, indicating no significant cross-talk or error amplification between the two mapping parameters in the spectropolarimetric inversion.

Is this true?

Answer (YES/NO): NO